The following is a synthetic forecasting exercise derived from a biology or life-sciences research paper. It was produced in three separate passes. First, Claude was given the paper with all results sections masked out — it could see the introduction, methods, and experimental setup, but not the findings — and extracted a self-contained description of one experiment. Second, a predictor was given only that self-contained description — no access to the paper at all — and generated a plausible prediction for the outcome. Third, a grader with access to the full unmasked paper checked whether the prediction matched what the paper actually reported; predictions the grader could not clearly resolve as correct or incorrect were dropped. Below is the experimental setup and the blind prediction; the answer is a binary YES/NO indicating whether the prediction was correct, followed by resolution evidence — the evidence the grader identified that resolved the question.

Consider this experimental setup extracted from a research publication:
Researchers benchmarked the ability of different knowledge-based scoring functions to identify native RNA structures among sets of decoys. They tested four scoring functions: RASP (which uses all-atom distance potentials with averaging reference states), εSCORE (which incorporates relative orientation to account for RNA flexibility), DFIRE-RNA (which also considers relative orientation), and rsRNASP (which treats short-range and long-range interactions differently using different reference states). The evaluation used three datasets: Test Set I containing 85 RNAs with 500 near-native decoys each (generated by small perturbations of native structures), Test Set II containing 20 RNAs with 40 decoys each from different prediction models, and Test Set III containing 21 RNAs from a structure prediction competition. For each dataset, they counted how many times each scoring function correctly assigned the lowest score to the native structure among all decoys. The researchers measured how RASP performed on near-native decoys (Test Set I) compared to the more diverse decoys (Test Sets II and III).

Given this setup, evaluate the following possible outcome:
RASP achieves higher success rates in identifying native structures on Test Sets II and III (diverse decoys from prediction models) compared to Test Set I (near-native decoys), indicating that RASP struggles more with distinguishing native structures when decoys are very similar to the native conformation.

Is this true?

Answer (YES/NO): NO